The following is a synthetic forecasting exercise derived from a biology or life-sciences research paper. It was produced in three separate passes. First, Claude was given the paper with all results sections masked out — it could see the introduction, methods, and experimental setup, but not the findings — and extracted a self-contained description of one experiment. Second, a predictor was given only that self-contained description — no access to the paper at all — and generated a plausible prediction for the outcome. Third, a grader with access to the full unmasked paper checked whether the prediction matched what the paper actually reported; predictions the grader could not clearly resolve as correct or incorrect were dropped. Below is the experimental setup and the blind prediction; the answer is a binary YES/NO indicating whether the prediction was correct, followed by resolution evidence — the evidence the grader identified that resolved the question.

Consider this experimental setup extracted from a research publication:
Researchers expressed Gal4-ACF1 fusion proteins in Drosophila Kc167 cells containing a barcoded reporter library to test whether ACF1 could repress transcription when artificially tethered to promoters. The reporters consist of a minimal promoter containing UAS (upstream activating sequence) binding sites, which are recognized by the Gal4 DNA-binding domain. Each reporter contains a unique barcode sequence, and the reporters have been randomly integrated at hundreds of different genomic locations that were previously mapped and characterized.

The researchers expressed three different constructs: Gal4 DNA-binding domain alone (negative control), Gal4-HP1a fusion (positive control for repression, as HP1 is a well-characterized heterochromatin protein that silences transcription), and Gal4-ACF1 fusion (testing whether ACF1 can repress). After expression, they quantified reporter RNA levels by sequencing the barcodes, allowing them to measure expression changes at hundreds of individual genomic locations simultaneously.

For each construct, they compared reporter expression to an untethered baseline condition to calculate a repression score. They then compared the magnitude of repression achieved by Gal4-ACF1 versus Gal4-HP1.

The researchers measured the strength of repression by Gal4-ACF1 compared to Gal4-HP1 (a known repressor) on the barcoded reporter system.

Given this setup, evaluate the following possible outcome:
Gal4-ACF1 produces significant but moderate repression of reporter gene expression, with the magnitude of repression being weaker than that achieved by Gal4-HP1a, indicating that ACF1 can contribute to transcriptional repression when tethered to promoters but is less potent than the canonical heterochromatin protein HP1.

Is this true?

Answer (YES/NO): NO